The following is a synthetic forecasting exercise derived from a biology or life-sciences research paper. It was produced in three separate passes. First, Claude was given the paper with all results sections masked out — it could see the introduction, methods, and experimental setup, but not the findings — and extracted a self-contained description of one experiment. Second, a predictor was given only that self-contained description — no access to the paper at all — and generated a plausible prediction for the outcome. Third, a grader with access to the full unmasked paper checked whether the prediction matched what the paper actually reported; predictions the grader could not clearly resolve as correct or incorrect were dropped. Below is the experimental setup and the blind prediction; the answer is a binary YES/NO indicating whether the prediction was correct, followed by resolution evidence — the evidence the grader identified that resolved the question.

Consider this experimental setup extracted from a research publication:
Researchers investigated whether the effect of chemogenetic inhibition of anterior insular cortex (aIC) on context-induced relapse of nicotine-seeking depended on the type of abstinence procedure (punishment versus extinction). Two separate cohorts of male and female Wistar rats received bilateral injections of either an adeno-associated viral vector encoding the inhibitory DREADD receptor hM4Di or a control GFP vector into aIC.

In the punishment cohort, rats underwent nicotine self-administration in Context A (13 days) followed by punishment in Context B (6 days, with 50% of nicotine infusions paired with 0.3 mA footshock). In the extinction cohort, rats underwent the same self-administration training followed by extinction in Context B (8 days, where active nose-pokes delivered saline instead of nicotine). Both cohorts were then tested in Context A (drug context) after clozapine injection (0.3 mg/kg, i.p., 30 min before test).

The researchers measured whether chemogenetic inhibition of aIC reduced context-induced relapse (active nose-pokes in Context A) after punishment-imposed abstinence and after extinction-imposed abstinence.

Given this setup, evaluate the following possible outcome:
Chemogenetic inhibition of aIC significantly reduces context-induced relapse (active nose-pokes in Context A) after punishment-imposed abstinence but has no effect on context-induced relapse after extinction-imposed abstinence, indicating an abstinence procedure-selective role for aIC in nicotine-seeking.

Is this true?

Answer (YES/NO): NO